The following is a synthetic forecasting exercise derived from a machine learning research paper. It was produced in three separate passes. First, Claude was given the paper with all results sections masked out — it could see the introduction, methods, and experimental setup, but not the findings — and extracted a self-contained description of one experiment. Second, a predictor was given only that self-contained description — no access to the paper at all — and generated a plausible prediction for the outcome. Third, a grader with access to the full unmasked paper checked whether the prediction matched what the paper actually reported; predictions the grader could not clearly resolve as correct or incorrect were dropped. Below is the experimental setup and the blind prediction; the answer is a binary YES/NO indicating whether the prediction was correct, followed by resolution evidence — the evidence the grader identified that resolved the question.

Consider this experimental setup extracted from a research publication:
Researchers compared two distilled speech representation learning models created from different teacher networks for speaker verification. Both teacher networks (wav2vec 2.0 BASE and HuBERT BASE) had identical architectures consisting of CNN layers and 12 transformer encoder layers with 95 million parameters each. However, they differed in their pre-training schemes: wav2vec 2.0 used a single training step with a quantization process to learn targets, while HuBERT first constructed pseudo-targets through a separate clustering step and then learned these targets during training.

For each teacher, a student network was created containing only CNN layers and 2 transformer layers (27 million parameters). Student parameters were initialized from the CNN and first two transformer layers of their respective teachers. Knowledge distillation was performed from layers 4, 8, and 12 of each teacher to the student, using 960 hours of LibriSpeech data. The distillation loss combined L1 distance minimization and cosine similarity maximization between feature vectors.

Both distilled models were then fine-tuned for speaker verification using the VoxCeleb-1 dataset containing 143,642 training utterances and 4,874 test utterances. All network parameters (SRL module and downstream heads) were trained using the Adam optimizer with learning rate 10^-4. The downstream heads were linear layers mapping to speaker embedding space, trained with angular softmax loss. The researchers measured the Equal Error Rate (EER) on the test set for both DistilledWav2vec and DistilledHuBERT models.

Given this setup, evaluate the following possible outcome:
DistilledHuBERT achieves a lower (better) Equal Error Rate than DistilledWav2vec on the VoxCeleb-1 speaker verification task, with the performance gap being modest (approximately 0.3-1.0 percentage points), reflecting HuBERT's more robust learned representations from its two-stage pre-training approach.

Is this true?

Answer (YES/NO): NO